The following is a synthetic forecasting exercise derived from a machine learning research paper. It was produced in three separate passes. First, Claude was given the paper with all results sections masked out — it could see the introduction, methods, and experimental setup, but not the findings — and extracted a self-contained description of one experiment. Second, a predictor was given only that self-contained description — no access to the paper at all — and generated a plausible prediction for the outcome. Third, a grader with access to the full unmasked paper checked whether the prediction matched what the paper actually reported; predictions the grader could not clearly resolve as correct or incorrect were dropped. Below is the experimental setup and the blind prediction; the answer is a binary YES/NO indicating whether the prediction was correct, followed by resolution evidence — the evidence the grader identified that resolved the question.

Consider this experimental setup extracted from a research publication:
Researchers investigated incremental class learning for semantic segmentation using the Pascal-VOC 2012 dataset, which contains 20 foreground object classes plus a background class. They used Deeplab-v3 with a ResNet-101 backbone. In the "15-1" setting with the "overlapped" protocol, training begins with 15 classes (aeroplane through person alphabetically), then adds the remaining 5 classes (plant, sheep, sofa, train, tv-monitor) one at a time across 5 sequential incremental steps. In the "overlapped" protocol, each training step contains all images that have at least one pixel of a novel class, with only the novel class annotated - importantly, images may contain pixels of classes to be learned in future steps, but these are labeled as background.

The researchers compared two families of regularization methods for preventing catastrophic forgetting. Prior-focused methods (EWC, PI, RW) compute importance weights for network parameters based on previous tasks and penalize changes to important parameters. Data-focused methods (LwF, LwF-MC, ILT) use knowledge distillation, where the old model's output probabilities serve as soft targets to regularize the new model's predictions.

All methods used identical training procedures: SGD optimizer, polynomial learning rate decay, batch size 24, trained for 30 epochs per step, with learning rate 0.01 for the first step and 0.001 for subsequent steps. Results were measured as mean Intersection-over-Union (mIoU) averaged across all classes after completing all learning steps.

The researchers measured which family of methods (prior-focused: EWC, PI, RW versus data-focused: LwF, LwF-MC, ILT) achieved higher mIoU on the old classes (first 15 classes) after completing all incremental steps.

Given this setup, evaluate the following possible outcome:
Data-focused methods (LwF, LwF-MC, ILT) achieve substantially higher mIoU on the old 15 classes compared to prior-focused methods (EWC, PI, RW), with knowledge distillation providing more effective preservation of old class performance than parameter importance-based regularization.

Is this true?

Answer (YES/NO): YES